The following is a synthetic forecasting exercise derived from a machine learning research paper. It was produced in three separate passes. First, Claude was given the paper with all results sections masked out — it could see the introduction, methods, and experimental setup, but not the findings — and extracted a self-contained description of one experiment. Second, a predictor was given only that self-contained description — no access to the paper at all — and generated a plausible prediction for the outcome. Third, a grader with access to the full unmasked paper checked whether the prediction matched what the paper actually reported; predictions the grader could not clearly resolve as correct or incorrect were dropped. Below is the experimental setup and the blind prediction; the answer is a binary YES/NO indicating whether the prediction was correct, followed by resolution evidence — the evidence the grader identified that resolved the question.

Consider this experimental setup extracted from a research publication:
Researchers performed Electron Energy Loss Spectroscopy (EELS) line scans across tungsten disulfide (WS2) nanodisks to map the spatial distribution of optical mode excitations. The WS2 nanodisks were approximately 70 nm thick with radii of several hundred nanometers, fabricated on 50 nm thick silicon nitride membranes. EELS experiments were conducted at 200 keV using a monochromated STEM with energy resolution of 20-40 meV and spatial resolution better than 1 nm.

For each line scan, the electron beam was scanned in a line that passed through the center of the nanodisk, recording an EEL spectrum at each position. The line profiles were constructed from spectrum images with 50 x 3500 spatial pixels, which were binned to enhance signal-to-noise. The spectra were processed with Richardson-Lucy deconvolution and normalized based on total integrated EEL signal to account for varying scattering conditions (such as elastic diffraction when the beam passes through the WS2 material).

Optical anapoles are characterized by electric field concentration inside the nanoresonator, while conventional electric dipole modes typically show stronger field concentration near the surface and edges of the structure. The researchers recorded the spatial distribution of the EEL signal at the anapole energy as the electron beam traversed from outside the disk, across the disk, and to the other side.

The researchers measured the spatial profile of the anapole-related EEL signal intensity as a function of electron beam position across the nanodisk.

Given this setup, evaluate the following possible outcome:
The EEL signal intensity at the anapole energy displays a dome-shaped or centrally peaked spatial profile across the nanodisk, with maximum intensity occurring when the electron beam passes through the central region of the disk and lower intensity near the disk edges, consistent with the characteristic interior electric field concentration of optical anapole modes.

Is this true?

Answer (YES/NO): NO